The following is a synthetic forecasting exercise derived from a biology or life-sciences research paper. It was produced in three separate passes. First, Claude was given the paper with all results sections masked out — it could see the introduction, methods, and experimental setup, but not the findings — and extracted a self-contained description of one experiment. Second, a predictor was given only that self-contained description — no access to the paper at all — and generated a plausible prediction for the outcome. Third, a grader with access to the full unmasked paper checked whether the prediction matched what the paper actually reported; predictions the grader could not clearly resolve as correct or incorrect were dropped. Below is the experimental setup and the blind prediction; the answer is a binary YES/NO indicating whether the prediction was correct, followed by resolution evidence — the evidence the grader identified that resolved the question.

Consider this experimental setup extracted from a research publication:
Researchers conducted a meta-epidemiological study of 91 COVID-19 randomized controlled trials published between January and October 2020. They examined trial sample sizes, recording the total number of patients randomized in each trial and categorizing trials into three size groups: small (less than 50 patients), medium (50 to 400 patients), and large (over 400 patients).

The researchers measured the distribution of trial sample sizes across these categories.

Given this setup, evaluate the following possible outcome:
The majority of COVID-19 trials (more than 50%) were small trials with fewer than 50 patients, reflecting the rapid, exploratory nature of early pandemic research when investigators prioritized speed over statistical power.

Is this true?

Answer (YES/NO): NO